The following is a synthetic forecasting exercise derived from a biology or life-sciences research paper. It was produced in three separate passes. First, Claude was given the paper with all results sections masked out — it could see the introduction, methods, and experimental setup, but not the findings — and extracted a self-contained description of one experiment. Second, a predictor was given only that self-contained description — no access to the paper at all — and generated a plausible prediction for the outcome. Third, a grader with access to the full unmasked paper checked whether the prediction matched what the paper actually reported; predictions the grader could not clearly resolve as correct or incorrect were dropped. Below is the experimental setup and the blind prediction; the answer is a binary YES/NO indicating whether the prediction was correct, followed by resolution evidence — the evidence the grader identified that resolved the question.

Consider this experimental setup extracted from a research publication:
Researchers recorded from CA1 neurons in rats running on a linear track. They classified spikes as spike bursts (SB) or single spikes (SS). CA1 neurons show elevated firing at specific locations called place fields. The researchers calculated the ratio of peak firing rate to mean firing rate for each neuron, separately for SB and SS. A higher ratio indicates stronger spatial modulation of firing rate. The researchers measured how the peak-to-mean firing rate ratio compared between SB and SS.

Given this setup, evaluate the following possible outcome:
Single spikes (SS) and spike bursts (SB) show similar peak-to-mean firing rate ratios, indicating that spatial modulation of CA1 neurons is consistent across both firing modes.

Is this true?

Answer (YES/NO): NO